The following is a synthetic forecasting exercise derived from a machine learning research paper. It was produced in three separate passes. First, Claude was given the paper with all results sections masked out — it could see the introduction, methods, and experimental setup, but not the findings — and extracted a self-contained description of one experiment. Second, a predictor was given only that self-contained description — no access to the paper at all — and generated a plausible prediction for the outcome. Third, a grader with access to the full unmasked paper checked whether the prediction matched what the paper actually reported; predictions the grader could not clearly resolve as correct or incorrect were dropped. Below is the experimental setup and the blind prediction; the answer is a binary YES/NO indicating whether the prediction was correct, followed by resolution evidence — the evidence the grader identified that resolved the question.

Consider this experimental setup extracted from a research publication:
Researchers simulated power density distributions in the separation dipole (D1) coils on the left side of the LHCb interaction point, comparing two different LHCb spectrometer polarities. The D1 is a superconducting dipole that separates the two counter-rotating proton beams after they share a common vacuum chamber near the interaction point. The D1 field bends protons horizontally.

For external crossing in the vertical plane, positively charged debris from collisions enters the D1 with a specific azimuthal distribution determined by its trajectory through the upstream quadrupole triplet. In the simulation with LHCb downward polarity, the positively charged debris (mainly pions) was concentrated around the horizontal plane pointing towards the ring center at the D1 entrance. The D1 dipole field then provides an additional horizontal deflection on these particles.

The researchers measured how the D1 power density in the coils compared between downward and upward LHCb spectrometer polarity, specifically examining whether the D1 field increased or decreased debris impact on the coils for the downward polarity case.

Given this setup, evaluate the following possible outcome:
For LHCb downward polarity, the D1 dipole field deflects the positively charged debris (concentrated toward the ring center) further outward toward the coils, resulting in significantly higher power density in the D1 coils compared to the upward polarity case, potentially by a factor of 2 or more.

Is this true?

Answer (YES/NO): NO